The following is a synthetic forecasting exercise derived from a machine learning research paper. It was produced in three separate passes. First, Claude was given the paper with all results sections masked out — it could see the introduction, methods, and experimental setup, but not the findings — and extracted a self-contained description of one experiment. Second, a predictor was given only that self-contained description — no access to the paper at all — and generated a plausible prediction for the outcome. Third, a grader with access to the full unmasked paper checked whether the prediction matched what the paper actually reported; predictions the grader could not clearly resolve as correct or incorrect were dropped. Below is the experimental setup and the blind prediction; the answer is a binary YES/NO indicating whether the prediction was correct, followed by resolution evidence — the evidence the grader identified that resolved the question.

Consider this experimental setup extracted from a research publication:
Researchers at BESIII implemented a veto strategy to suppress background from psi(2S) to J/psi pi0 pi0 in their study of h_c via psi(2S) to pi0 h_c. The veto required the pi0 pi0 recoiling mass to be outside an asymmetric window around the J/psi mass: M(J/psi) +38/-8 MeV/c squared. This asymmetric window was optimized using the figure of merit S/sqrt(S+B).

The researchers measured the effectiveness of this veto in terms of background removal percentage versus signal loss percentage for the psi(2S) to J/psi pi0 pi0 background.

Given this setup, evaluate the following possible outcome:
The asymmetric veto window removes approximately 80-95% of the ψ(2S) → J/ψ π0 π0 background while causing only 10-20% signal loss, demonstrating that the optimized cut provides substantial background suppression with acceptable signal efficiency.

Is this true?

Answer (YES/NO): NO